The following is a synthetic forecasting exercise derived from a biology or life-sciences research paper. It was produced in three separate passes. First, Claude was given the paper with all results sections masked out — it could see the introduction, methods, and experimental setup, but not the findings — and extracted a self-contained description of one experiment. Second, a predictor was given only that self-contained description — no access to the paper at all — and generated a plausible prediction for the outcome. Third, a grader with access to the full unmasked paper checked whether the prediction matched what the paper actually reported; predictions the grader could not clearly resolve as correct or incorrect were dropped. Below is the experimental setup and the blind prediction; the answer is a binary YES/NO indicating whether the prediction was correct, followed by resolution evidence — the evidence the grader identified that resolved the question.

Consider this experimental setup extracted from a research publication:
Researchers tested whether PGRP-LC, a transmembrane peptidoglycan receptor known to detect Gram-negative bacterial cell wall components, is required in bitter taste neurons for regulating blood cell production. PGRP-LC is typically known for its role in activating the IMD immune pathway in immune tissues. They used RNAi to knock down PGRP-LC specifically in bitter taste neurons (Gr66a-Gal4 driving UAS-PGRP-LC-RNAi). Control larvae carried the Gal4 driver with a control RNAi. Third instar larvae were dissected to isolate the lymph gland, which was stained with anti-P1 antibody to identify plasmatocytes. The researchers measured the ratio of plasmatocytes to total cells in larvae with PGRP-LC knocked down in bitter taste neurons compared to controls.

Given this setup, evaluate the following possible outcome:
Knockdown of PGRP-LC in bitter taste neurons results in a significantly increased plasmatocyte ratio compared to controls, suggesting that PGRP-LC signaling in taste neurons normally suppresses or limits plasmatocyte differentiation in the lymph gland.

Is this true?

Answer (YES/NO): NO